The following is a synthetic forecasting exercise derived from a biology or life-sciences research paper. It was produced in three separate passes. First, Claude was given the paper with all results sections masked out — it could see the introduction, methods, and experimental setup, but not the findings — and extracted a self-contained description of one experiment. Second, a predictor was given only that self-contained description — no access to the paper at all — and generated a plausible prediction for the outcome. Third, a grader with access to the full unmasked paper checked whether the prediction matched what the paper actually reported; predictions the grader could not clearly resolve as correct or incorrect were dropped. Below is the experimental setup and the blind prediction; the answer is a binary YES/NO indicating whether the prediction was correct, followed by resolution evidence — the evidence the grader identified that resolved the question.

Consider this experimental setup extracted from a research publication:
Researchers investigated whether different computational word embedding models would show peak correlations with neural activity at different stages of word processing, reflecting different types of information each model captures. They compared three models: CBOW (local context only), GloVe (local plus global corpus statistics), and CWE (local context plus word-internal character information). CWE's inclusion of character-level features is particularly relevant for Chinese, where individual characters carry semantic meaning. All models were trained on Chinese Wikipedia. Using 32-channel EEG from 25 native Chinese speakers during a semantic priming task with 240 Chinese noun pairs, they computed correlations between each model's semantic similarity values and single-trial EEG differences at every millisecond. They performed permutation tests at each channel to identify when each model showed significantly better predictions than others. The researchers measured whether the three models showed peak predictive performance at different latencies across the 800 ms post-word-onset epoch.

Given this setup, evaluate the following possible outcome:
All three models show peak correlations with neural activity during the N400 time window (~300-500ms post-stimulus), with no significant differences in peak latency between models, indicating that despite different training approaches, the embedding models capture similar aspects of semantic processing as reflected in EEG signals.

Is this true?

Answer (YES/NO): NO